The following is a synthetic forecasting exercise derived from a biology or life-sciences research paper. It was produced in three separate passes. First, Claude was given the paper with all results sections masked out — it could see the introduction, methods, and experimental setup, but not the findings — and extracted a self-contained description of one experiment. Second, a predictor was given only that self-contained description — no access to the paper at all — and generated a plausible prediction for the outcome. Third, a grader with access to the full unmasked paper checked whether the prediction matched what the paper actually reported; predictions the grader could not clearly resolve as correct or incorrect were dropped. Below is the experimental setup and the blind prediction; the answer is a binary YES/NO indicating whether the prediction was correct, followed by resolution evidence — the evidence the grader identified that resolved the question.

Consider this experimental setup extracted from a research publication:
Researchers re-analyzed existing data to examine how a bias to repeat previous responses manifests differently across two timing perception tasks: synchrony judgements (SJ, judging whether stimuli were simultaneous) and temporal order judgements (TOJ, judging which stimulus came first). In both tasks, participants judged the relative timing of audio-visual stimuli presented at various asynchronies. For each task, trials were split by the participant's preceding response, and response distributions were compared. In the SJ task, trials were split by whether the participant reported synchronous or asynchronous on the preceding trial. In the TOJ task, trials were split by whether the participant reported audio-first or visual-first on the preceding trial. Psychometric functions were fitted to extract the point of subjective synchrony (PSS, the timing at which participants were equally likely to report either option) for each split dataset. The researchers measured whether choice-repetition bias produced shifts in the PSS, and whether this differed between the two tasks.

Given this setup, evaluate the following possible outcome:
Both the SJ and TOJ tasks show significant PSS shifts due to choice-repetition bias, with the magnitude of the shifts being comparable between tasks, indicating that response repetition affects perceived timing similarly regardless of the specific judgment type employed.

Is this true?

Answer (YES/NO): NO